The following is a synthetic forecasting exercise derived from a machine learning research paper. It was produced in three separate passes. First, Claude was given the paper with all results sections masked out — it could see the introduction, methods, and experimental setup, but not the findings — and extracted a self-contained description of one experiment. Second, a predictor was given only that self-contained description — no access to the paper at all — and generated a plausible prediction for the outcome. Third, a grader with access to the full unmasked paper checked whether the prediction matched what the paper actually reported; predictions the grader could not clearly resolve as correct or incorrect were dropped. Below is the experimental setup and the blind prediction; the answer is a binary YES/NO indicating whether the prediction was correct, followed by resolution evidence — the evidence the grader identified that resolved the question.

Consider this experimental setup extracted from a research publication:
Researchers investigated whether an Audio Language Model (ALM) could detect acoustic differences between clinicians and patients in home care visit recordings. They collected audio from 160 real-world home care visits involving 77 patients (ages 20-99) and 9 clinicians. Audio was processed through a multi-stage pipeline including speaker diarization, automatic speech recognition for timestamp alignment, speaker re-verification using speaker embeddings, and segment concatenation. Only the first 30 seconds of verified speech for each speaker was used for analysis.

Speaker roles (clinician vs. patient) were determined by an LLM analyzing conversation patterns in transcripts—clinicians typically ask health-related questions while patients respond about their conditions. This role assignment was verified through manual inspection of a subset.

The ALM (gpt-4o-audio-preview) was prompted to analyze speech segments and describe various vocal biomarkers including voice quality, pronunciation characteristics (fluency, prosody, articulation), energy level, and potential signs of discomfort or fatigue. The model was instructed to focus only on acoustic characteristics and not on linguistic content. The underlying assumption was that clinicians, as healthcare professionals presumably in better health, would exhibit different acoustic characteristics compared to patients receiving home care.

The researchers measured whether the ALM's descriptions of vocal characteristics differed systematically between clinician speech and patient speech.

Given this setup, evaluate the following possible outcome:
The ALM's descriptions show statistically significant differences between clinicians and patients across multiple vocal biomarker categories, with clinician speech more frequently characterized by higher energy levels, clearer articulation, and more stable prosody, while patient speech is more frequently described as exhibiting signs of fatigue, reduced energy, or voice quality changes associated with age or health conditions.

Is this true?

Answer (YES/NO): NO